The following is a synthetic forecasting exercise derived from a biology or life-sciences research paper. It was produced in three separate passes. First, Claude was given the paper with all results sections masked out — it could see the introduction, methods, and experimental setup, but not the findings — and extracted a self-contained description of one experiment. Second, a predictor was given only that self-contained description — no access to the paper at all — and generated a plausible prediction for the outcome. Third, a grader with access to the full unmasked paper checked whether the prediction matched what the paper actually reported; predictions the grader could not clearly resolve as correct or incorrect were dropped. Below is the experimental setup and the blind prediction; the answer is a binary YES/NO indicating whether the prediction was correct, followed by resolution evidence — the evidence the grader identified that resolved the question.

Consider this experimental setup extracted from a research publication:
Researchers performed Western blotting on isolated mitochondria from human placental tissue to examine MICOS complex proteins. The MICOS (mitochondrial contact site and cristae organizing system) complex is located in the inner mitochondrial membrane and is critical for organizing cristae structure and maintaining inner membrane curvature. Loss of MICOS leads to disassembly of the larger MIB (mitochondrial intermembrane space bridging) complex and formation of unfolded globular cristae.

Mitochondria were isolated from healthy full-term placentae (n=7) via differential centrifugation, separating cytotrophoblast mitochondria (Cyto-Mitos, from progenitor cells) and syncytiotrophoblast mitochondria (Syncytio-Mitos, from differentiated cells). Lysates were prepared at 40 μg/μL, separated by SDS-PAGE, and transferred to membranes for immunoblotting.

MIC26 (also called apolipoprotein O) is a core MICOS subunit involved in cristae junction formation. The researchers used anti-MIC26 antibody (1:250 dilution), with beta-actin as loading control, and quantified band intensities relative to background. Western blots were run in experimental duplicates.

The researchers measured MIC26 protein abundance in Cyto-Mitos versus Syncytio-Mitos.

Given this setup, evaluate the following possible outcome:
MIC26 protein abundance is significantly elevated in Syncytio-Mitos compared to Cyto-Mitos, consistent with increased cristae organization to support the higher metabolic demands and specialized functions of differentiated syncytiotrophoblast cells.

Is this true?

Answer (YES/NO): NO